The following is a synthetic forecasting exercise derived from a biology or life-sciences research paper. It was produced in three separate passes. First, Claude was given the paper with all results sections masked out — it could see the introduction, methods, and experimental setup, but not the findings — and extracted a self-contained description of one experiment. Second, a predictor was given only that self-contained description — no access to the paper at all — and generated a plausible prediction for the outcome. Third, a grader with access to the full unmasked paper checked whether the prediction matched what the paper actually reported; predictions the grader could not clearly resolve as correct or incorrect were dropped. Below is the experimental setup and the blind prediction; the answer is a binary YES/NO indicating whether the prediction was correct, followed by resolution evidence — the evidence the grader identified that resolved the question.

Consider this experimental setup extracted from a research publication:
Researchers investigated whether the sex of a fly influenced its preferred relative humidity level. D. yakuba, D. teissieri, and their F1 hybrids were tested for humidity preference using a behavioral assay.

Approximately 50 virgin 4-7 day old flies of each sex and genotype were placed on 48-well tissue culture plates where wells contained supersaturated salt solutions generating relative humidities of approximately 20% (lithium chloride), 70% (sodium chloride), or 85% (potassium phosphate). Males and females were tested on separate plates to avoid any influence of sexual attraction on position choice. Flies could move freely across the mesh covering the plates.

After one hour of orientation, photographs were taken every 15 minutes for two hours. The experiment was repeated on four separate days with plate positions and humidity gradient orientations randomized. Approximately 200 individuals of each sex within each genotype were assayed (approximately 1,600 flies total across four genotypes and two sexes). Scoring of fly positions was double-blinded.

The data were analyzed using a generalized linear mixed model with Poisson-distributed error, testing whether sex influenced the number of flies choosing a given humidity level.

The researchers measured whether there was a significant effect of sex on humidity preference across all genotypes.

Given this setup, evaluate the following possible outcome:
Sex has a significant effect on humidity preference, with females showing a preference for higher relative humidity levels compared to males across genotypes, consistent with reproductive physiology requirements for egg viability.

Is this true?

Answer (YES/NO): NO